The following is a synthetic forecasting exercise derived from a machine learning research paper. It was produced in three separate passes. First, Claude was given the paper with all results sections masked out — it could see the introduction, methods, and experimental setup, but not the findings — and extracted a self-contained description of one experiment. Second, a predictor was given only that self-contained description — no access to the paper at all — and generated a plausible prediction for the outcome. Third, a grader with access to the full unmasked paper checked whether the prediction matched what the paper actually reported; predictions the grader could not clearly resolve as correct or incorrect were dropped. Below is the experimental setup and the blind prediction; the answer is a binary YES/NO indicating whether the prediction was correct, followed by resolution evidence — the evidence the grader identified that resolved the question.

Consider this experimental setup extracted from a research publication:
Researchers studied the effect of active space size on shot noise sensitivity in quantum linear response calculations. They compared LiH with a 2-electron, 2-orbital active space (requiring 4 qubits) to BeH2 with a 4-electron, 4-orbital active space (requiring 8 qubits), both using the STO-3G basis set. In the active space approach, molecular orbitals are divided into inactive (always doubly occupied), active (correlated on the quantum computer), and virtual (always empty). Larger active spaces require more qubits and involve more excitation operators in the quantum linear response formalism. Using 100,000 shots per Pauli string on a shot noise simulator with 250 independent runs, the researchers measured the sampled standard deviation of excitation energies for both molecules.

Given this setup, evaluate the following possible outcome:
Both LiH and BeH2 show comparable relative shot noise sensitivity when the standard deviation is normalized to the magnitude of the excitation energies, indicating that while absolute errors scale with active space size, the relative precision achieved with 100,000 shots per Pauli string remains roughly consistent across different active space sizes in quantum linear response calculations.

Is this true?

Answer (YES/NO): NO